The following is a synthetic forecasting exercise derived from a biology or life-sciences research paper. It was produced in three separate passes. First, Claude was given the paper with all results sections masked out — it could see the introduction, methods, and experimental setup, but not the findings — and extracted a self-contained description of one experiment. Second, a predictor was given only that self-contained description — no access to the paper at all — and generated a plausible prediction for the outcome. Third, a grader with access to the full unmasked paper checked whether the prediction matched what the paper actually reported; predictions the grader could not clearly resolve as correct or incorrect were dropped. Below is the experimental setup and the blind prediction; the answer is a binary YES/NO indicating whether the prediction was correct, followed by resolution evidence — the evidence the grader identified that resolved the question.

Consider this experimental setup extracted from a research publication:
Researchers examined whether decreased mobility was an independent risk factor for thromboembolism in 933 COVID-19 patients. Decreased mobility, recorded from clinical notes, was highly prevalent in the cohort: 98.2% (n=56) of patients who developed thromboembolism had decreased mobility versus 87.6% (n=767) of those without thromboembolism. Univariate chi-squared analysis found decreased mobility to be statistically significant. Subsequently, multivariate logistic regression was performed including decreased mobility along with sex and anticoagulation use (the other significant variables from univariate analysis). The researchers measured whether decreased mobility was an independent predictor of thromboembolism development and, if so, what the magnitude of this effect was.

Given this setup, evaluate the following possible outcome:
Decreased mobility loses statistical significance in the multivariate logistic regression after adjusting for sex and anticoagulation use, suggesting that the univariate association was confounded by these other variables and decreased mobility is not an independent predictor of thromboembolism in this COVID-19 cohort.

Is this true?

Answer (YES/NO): NO